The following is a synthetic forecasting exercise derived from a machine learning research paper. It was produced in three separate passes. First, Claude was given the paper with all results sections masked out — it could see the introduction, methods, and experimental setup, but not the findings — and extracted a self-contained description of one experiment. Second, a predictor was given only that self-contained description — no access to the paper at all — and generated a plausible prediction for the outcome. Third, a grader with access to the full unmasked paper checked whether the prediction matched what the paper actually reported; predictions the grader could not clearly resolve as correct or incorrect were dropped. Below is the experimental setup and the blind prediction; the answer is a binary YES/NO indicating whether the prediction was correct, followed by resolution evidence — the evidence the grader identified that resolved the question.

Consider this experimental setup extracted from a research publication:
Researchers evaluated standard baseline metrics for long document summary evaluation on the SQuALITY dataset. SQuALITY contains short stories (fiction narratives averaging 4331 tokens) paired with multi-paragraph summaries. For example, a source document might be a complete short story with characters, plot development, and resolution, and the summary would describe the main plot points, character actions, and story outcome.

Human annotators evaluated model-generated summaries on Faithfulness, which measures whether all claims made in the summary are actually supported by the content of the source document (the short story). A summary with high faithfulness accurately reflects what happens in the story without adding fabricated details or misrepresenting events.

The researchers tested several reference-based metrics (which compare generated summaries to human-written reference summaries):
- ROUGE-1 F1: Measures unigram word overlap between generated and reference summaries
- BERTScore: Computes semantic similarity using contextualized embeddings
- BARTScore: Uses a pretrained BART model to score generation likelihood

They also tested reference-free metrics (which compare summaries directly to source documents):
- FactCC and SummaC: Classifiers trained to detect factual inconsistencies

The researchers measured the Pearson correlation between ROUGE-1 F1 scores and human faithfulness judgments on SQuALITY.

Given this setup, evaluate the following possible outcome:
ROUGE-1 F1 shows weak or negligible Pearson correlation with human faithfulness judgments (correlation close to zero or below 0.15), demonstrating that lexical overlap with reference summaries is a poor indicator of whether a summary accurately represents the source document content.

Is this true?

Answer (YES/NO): NO